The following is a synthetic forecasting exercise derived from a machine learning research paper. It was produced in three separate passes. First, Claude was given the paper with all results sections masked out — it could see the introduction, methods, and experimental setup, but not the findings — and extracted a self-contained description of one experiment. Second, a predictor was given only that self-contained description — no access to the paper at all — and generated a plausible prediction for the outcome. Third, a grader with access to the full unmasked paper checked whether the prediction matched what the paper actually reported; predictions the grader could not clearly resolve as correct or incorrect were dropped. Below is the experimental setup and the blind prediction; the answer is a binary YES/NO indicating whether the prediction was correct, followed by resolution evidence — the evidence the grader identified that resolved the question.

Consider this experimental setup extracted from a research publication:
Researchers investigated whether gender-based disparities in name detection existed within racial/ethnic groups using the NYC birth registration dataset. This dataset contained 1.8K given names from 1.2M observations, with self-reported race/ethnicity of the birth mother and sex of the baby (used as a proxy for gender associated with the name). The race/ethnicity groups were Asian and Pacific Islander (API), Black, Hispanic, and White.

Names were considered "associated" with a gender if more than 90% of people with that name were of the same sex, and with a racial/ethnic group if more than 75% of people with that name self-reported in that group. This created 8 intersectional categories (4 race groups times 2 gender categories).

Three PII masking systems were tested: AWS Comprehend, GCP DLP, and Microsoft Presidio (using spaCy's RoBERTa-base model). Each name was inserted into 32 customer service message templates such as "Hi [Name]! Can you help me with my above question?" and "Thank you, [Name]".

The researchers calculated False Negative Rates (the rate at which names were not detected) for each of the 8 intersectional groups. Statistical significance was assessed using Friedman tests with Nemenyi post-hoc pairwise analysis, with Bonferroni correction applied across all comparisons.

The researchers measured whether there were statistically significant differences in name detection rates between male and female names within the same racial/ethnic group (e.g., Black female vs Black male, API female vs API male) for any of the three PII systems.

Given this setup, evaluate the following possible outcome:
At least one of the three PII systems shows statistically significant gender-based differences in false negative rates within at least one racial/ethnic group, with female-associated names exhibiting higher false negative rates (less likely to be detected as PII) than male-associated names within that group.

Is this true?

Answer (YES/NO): NO